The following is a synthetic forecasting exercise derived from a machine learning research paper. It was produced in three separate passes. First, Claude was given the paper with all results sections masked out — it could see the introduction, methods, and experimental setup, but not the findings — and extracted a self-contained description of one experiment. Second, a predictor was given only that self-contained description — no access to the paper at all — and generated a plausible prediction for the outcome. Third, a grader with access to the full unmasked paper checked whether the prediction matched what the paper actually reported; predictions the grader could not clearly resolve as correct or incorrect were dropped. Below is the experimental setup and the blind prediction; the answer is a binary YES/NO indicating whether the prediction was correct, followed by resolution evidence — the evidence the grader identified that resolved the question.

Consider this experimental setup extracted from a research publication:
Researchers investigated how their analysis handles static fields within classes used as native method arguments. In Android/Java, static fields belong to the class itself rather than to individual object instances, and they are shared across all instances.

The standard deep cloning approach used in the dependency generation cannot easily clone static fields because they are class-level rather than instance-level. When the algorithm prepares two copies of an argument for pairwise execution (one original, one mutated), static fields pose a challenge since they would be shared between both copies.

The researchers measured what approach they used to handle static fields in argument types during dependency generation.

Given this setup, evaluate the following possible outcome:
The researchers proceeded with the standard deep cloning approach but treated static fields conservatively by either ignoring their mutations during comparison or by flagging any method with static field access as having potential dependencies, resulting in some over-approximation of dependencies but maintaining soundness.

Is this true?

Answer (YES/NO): NO